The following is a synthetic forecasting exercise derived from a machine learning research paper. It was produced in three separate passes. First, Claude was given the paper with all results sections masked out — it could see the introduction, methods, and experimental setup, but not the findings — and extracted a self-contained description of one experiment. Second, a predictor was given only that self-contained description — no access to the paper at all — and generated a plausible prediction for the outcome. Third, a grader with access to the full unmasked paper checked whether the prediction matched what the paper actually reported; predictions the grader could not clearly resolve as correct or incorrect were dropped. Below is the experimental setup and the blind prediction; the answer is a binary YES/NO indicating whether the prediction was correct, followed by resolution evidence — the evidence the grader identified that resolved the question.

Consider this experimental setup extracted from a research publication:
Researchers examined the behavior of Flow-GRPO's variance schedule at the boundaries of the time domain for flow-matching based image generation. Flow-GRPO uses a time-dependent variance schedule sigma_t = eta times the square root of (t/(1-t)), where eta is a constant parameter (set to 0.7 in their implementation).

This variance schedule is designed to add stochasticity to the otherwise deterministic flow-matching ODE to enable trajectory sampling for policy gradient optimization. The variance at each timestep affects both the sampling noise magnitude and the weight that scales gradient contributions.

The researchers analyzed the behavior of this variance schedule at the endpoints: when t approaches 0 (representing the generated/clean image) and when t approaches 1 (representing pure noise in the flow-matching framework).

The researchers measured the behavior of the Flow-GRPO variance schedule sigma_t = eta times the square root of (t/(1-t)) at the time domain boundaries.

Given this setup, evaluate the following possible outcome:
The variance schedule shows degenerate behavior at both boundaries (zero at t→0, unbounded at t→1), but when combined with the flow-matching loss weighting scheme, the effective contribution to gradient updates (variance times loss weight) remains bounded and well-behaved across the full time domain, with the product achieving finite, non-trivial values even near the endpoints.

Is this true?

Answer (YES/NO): NO